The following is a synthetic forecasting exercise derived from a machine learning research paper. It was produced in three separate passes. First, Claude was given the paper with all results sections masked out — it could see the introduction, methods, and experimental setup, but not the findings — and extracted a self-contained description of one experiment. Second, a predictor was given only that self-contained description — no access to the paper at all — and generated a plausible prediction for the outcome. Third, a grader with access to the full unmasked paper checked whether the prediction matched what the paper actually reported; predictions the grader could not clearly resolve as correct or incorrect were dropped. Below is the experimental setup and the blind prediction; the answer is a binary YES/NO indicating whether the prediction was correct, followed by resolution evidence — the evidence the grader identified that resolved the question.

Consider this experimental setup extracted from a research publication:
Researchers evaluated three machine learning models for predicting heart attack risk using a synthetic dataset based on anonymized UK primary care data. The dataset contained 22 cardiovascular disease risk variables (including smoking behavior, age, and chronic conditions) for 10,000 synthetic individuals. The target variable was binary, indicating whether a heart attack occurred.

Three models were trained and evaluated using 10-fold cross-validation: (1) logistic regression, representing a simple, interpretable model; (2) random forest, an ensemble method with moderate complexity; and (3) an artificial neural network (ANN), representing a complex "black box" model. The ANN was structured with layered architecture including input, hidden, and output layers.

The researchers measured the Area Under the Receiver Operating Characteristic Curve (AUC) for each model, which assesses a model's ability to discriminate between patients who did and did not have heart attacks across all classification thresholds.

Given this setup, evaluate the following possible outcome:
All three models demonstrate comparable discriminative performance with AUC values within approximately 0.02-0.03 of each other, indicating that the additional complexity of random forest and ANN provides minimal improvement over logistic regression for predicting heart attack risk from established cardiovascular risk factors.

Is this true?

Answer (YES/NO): NO